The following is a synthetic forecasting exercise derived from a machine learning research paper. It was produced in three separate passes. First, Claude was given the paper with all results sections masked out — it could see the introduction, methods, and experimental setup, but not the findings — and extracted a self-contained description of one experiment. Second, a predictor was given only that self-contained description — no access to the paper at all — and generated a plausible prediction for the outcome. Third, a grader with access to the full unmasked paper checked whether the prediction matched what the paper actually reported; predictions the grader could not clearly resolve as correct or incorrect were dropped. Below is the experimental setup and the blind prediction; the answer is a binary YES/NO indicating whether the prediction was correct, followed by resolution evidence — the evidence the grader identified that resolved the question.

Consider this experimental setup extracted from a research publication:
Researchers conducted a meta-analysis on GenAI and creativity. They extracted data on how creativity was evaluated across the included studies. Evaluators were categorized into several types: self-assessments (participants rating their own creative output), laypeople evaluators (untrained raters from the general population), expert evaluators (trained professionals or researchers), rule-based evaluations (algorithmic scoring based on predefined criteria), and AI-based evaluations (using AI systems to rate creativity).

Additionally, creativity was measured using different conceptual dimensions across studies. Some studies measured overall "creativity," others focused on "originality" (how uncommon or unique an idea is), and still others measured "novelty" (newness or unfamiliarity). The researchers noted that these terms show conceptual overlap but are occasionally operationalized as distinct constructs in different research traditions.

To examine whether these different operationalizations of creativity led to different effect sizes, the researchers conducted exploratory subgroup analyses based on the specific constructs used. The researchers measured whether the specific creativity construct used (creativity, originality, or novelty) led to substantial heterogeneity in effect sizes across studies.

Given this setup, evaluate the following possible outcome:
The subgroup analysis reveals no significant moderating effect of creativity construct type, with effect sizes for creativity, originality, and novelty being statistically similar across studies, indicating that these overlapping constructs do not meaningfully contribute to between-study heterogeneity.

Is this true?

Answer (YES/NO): YES